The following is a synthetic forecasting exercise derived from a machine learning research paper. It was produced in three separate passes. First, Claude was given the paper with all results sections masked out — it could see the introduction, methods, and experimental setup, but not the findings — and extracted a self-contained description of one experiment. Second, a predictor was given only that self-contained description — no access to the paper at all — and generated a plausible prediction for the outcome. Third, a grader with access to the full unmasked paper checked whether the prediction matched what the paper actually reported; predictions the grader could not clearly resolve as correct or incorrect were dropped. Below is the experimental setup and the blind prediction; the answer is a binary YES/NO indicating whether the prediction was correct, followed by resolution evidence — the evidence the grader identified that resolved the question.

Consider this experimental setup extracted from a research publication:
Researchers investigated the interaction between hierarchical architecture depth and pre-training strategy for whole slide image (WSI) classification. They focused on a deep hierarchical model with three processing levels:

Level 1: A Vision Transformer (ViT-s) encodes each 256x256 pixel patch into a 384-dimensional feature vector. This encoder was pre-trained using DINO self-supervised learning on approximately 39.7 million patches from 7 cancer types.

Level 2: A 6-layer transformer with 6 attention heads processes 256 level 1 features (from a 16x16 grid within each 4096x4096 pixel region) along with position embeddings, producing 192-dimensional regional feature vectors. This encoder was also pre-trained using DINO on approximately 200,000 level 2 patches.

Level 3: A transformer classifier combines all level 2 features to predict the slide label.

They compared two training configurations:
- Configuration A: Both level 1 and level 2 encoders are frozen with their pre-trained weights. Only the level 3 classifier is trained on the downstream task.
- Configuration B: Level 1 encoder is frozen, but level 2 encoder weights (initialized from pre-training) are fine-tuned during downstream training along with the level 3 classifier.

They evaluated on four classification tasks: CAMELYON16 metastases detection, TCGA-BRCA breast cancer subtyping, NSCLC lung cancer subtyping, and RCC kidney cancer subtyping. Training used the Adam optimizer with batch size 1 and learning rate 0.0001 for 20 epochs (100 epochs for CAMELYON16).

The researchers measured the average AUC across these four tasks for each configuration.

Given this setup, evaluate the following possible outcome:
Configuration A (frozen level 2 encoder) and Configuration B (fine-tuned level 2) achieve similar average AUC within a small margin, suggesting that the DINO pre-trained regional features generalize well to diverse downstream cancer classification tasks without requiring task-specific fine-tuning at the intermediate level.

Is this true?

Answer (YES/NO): NO